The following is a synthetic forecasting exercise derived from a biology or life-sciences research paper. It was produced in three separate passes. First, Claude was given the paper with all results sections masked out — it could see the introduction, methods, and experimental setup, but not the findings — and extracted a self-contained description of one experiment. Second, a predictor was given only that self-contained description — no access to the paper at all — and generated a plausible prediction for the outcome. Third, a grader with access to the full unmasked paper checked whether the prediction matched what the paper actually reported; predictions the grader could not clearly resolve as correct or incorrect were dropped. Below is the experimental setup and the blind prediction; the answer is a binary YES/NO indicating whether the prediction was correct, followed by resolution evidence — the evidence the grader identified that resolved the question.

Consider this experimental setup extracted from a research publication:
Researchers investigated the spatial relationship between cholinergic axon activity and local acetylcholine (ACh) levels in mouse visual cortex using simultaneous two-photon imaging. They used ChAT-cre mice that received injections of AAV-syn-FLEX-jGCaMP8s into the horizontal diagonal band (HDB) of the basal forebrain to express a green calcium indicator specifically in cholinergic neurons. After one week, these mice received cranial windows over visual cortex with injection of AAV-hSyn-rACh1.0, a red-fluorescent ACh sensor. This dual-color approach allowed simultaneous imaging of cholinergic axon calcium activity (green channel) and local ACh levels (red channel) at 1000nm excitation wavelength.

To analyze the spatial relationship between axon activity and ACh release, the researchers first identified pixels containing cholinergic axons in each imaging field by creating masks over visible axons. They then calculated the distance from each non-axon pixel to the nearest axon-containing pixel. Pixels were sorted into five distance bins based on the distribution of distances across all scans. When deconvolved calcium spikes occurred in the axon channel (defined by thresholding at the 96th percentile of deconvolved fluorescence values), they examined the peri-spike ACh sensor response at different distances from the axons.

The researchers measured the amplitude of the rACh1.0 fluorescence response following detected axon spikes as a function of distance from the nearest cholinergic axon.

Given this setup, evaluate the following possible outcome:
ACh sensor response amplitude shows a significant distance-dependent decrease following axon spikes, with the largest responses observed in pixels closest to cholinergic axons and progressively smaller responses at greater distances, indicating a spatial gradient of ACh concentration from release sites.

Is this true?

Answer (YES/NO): YES